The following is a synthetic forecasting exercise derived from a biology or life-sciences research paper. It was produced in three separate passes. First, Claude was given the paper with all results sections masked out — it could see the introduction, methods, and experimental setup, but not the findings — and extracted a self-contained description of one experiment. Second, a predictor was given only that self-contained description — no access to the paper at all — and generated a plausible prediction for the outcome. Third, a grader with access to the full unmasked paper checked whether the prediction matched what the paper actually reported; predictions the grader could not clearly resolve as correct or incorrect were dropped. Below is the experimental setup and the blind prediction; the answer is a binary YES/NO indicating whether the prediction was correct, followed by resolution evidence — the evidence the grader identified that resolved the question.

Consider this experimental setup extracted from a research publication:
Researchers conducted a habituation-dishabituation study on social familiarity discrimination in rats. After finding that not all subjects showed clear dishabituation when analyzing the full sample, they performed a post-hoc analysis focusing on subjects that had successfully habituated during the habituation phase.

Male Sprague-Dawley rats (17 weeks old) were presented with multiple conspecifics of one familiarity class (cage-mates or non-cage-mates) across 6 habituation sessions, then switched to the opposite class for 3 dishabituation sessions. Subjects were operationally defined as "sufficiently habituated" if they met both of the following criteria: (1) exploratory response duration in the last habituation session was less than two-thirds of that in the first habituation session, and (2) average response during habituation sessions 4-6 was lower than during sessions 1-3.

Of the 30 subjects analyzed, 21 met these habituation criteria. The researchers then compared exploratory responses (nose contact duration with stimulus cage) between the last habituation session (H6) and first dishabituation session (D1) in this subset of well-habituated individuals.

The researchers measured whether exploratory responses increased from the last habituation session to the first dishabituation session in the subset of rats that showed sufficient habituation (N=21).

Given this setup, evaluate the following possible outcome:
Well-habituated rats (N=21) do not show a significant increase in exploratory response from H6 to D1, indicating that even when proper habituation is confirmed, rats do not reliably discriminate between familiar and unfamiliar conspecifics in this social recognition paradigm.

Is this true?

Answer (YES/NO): NO